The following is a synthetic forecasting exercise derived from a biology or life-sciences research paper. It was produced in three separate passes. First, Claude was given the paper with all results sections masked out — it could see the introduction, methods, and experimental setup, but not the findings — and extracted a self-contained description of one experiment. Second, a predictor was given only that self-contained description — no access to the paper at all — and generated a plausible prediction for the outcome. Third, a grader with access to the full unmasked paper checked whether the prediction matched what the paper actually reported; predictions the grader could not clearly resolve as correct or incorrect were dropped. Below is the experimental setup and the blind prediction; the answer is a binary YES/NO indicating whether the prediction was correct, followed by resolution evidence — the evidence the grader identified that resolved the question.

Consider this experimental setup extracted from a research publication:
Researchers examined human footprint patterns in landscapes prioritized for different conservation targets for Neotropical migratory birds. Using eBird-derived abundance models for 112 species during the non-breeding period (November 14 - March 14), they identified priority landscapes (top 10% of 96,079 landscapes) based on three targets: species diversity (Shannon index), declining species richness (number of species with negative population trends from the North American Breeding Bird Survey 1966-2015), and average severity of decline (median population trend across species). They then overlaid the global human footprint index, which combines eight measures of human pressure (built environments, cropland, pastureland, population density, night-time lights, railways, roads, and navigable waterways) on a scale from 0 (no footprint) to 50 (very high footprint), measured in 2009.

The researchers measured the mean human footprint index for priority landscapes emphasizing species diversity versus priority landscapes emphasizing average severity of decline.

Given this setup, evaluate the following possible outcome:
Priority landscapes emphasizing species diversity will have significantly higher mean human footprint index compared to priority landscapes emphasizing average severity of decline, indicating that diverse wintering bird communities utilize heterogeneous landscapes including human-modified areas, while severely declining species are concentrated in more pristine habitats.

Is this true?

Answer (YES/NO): NO